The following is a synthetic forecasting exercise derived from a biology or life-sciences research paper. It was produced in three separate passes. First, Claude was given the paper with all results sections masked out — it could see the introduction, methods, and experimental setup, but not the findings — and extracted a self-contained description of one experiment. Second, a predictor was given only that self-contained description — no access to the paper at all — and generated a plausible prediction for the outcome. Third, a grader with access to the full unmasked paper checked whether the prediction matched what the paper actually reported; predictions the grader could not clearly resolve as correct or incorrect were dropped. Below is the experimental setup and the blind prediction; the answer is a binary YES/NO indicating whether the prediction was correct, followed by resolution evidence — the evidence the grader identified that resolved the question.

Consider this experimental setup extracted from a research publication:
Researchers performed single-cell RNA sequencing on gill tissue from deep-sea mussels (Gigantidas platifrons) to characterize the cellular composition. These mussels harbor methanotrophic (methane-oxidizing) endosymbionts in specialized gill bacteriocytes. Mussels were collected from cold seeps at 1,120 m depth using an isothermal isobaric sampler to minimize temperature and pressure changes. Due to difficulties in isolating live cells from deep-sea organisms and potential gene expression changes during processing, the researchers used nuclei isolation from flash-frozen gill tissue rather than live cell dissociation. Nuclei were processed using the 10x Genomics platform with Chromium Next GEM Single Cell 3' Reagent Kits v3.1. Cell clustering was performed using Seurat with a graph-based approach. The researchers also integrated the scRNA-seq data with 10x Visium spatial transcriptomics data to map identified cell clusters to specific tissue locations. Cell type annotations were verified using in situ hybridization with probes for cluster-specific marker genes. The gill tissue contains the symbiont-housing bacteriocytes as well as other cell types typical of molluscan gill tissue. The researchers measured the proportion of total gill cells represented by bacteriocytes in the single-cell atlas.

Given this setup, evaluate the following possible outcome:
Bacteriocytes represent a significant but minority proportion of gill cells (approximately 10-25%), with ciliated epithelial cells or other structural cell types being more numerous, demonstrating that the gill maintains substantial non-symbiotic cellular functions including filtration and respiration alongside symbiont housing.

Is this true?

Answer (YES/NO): NO